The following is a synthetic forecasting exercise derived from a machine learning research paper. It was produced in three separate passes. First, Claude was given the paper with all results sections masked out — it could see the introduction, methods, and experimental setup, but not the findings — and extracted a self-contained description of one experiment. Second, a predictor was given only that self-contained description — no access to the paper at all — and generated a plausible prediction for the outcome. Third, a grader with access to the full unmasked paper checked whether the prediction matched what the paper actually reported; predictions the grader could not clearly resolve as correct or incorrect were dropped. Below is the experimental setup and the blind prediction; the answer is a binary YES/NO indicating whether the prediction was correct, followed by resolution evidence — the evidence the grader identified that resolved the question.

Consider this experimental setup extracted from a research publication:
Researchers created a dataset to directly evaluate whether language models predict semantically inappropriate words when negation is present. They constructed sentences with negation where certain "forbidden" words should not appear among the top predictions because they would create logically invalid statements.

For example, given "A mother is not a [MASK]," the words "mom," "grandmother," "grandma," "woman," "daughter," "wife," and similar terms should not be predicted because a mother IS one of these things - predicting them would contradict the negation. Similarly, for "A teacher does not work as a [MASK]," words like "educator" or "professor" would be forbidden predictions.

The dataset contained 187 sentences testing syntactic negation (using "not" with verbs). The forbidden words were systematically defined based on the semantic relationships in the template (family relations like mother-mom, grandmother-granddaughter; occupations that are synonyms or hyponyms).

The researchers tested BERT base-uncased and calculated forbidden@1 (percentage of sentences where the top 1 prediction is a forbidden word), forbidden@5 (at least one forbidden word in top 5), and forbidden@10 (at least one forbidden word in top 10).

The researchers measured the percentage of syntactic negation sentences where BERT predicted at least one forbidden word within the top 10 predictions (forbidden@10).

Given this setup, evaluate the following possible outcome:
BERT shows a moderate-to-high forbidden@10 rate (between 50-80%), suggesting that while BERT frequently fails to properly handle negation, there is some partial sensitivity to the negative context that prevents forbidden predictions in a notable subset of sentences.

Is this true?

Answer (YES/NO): YES